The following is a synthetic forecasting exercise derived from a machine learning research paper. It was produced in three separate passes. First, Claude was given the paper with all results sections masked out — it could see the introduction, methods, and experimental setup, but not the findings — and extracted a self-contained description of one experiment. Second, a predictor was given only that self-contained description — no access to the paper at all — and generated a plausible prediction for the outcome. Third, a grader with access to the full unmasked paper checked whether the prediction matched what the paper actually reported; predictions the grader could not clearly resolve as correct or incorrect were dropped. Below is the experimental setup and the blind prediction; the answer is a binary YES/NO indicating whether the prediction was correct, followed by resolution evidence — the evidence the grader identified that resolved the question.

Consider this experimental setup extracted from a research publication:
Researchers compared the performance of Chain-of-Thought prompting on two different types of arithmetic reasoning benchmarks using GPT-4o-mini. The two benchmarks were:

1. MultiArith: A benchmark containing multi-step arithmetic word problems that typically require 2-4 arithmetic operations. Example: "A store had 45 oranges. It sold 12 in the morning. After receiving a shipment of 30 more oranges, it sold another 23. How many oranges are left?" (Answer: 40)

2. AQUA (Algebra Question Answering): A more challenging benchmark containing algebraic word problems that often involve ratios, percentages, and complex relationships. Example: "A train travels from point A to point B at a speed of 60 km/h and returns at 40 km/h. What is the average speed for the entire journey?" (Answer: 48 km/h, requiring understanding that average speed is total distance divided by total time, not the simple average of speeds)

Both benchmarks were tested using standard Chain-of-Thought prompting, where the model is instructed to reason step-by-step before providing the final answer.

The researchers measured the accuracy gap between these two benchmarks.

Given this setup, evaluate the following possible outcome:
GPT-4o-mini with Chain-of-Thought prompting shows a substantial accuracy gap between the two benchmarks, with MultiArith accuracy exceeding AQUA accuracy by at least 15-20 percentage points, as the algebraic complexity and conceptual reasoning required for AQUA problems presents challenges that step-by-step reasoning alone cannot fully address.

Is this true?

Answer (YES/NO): YES